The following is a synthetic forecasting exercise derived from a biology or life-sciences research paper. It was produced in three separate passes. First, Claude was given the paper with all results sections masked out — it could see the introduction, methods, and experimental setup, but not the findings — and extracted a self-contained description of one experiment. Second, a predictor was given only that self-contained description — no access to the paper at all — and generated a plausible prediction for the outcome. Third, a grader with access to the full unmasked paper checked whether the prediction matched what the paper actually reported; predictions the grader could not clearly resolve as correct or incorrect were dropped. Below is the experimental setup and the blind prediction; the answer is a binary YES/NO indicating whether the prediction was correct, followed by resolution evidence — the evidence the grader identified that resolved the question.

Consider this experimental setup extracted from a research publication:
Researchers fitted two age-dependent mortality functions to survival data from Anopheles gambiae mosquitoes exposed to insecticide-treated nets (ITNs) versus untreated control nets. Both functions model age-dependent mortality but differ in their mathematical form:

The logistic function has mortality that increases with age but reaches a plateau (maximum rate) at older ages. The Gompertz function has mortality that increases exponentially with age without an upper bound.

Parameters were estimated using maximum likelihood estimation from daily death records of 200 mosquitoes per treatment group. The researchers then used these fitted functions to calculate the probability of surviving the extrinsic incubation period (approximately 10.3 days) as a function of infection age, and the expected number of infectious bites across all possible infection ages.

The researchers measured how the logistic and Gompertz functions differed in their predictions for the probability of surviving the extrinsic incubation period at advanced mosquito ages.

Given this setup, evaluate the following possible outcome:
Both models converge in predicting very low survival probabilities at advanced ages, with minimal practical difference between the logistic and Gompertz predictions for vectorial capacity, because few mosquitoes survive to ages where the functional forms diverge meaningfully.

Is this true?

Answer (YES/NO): NO